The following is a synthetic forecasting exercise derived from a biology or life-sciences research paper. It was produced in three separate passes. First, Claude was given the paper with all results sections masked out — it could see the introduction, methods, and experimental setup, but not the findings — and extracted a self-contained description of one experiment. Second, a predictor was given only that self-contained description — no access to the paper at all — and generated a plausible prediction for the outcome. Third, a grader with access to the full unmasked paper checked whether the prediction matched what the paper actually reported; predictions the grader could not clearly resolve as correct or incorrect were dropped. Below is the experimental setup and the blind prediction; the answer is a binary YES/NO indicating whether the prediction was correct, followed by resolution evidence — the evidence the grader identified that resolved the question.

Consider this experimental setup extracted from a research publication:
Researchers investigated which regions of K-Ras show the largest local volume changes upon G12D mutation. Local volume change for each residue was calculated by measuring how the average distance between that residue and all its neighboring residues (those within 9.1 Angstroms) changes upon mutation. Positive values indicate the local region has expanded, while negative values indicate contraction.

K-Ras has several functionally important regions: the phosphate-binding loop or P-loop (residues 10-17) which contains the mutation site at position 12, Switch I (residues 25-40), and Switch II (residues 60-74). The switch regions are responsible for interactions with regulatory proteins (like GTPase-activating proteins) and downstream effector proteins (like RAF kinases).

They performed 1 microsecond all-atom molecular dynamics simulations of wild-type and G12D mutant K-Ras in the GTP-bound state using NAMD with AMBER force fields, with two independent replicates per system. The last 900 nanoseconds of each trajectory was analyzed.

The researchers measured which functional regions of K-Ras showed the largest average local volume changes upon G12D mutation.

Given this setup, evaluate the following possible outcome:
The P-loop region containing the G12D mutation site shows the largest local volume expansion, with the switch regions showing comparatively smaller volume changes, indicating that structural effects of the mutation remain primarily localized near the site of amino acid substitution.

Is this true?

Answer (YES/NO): NO